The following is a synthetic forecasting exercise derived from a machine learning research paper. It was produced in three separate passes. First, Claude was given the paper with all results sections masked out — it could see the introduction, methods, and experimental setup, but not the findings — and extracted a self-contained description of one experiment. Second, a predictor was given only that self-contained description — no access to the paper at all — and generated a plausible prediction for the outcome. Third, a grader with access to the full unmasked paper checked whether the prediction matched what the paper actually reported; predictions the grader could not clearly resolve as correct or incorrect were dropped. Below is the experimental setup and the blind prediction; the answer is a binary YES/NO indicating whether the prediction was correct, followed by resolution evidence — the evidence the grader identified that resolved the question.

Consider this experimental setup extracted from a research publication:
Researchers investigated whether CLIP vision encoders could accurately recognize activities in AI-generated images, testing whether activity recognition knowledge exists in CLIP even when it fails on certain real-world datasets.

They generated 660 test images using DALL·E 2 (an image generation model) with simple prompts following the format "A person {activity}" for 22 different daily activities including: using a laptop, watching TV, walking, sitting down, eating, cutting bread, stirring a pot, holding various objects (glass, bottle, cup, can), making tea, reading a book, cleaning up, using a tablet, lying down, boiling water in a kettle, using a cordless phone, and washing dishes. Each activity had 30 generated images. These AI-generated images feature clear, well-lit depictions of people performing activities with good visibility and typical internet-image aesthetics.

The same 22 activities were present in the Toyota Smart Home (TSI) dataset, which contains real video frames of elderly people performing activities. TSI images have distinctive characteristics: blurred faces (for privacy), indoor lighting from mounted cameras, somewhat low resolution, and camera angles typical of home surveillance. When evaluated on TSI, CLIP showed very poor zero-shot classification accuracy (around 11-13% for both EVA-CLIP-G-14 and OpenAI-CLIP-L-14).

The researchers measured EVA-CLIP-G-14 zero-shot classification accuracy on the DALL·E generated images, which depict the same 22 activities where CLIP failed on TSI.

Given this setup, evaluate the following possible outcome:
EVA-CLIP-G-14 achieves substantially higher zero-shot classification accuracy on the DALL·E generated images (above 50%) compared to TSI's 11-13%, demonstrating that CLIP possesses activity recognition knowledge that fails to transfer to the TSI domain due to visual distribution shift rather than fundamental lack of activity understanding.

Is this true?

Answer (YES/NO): YES